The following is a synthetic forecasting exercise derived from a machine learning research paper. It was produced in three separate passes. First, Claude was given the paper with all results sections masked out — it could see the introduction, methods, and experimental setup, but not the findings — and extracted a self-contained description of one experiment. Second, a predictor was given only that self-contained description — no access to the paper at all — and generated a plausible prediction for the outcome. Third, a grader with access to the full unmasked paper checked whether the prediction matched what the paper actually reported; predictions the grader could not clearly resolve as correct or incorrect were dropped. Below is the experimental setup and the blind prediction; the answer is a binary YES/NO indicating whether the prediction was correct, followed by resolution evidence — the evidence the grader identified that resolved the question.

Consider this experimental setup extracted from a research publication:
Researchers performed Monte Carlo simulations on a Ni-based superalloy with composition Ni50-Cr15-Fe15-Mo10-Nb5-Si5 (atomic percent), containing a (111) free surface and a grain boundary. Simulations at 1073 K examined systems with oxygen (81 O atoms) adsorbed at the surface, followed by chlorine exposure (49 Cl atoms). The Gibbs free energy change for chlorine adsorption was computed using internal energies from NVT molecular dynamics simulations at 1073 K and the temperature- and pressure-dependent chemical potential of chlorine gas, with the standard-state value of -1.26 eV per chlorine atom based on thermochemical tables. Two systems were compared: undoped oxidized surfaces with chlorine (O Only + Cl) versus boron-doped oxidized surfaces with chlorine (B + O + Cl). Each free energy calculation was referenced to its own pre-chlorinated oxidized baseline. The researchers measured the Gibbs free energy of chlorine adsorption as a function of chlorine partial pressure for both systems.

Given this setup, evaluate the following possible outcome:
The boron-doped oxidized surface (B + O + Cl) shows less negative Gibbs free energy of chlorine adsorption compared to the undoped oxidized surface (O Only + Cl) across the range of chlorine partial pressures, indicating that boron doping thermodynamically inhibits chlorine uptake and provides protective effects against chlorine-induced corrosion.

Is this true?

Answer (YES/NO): NO